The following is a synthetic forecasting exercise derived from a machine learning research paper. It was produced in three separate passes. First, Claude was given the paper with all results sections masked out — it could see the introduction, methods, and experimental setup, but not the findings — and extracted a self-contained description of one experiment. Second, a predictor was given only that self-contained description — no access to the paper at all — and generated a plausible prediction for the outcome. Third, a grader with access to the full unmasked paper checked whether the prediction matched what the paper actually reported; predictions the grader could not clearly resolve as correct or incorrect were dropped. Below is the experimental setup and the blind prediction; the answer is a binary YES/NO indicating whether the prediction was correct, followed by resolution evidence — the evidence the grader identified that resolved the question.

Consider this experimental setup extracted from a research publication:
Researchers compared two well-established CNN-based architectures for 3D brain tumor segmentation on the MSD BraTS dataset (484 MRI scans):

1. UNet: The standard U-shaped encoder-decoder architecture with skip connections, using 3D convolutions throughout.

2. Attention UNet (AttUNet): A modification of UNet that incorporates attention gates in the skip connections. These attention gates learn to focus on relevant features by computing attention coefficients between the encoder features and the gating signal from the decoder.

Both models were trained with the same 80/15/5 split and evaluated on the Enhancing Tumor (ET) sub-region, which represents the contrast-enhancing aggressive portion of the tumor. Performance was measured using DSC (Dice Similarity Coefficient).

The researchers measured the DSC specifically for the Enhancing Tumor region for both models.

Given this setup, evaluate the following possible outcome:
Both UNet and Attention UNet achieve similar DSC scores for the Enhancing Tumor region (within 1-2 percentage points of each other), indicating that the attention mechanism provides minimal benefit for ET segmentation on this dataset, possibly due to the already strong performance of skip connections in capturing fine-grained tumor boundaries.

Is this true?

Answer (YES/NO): NO